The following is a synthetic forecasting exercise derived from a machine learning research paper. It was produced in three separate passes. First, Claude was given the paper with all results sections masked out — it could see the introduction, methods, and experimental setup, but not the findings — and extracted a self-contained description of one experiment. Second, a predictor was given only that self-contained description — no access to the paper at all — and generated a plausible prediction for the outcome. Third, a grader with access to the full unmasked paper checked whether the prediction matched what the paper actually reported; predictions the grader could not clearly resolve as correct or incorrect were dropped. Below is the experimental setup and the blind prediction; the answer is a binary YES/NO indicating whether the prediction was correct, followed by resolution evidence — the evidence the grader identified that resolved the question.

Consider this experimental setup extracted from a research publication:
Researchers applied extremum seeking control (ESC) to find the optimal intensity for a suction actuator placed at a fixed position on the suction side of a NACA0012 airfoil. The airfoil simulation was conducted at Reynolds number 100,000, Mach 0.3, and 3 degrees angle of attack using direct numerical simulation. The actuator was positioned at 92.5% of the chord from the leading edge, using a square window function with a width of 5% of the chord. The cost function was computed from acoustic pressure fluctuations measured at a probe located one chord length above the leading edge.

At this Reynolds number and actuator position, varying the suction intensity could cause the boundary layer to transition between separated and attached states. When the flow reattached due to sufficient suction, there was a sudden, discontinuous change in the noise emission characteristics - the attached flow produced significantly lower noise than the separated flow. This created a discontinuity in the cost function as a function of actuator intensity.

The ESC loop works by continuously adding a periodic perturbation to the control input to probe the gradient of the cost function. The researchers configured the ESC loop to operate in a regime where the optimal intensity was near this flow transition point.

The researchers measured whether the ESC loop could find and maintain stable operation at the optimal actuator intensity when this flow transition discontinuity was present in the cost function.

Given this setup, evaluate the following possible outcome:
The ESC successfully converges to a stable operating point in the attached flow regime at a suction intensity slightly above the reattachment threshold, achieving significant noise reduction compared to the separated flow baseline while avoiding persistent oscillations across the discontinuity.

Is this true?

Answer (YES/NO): NO